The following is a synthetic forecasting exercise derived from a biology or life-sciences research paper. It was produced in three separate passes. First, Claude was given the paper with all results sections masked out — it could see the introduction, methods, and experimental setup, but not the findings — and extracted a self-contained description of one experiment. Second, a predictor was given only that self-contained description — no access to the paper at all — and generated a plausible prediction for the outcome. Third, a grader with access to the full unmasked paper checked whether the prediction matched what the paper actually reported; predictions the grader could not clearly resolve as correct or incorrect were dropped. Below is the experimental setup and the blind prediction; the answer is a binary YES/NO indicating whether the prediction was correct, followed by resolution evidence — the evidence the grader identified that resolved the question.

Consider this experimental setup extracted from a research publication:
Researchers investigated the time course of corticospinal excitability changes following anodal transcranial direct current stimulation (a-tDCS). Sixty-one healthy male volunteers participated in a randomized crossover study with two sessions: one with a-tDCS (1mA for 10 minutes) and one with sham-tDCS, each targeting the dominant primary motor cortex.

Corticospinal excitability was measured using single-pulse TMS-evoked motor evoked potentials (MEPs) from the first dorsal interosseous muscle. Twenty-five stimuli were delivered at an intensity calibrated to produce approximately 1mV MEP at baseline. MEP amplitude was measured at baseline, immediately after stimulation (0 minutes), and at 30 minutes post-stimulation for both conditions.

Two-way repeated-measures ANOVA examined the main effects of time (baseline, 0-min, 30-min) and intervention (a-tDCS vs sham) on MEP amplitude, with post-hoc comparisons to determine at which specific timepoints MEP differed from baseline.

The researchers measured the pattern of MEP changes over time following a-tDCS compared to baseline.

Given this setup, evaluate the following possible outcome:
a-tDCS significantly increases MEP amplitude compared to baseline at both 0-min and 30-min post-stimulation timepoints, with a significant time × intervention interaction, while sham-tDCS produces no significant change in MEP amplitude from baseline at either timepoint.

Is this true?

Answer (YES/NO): NO